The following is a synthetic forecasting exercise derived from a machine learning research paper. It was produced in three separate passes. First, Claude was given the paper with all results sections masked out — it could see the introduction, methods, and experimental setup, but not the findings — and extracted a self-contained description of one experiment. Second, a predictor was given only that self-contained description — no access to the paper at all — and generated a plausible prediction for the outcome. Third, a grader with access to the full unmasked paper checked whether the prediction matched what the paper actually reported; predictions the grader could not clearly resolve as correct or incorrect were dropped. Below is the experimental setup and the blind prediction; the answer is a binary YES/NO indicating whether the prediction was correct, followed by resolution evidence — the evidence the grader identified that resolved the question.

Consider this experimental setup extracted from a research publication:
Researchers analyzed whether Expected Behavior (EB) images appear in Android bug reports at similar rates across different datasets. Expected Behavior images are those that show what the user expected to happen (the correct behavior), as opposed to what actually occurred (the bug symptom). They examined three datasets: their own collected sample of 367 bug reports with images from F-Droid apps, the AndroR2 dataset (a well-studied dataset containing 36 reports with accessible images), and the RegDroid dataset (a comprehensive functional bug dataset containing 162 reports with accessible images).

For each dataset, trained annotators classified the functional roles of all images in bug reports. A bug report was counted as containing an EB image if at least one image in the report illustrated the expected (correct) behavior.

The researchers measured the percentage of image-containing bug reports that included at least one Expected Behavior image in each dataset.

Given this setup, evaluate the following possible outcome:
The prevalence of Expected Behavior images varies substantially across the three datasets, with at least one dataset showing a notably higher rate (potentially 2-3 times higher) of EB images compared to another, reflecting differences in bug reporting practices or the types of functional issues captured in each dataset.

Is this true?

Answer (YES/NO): YES